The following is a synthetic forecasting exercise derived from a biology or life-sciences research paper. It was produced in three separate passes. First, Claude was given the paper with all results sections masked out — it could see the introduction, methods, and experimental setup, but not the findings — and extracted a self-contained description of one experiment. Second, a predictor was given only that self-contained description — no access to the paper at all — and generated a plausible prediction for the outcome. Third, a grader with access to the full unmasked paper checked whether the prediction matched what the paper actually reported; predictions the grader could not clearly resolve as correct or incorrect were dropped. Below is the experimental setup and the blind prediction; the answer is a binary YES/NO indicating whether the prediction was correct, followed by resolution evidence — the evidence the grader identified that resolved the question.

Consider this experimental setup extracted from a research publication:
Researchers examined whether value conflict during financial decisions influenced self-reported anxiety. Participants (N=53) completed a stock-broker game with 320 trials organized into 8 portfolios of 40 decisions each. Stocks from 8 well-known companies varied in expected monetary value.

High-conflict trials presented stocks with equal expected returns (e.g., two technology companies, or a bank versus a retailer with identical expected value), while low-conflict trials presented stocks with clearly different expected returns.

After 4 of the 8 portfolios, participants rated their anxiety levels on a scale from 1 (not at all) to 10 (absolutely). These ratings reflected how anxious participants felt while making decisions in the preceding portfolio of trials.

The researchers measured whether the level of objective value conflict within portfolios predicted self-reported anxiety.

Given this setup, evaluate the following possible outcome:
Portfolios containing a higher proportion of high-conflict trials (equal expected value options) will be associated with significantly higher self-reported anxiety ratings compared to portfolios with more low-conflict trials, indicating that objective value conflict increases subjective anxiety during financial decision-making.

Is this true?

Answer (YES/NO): NO